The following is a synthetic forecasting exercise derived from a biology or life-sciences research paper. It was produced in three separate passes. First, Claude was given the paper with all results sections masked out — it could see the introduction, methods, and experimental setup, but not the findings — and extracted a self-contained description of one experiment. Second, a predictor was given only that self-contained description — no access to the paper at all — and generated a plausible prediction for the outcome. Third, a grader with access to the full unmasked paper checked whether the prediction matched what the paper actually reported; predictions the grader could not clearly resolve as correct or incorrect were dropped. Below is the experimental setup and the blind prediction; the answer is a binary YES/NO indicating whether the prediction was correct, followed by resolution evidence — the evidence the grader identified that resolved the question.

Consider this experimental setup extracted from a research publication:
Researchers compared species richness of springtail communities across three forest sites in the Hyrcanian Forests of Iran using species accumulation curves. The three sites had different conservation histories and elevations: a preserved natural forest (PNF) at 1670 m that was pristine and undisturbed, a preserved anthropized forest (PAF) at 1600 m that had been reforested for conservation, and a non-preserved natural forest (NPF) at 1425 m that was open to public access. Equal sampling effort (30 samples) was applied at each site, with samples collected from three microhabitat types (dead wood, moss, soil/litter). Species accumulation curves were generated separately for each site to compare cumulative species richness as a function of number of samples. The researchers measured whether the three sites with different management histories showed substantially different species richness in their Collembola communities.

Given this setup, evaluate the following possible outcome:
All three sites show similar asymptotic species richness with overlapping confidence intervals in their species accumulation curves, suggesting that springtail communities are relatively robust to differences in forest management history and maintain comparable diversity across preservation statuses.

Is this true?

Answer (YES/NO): NO